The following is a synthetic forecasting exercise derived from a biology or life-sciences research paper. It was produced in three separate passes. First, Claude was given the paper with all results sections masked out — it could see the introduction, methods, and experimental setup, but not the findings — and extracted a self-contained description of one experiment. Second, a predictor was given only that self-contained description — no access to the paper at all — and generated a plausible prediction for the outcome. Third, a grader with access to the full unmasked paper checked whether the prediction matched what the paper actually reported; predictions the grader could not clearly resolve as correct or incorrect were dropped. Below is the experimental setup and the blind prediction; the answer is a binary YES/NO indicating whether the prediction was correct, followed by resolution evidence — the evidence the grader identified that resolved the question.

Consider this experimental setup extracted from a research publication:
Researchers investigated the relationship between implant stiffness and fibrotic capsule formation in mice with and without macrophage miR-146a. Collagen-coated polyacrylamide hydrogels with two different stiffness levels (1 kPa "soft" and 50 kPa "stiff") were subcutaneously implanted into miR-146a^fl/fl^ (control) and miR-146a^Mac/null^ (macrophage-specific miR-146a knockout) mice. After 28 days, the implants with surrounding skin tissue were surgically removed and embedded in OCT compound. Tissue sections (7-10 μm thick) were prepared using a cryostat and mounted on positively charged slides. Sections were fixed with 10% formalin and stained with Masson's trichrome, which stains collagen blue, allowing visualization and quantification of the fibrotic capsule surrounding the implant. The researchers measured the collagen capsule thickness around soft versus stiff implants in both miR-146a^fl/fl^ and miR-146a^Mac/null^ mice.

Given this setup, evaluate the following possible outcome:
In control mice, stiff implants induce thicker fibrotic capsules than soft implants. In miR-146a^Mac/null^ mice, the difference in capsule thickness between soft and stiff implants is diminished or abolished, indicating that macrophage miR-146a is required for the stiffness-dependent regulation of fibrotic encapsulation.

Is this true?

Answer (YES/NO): NO